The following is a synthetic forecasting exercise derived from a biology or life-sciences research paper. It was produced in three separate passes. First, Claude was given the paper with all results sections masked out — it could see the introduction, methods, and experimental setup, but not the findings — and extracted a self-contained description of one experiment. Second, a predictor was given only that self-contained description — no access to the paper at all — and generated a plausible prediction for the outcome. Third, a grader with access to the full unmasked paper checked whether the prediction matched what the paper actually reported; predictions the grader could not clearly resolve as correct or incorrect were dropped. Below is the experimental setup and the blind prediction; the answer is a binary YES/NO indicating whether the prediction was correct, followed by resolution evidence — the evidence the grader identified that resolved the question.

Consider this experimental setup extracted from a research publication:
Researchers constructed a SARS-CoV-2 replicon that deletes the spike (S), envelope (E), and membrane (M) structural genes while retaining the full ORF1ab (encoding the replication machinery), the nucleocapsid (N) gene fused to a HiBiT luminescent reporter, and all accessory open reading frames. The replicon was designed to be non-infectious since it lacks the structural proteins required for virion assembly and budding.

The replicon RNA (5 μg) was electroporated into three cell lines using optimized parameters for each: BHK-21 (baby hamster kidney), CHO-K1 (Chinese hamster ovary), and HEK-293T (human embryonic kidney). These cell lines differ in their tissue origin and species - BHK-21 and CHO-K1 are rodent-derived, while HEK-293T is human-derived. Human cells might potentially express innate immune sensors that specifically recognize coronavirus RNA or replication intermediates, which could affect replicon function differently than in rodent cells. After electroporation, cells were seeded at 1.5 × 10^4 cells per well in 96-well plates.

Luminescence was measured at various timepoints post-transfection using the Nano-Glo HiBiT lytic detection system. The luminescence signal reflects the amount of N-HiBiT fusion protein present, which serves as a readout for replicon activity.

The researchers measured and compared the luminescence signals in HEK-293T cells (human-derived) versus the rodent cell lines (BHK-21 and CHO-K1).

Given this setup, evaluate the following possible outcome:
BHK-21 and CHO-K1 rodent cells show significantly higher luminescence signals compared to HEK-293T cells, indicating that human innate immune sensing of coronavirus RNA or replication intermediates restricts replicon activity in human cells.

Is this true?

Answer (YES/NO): NO